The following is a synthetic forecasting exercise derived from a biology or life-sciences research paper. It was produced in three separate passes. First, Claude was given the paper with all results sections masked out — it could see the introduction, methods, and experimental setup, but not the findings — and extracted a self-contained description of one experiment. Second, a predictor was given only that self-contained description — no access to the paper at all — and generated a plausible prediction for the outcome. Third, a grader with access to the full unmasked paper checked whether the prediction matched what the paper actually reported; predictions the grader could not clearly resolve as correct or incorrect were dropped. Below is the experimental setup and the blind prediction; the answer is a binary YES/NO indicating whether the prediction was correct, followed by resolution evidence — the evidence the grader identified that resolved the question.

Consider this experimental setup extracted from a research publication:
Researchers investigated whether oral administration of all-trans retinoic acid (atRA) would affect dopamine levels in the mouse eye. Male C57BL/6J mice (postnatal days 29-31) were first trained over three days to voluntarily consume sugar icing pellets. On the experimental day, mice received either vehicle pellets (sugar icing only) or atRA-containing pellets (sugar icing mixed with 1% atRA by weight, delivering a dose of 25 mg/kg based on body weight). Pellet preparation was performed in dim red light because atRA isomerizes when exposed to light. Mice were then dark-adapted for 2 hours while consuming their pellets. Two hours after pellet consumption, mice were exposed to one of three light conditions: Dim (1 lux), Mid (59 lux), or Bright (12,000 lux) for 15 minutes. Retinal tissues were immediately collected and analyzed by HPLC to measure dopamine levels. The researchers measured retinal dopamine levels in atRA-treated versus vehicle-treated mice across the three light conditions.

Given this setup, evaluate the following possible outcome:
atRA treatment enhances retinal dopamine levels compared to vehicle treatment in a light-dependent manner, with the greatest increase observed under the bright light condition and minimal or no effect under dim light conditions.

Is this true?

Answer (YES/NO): NO